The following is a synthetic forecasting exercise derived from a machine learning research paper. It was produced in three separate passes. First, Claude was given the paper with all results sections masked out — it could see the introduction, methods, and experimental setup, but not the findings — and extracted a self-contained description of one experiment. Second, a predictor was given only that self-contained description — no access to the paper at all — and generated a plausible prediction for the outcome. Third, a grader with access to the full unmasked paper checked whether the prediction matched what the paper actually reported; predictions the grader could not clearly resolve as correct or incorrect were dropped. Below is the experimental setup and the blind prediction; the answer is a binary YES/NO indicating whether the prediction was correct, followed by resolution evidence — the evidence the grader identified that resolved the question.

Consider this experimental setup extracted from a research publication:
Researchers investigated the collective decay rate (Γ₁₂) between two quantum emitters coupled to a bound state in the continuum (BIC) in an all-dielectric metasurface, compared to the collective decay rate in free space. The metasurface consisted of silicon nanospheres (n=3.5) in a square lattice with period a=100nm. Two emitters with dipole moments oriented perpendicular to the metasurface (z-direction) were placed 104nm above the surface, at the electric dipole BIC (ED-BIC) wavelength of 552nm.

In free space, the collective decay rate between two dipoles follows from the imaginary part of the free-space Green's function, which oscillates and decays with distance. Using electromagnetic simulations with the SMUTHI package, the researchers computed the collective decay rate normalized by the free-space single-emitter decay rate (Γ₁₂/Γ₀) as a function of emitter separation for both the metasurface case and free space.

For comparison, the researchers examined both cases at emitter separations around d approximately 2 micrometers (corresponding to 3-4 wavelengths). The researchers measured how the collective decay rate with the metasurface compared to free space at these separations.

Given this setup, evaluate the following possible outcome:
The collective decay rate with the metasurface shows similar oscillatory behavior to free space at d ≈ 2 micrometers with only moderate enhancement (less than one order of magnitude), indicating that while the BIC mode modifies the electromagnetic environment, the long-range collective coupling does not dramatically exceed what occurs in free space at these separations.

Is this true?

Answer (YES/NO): NO